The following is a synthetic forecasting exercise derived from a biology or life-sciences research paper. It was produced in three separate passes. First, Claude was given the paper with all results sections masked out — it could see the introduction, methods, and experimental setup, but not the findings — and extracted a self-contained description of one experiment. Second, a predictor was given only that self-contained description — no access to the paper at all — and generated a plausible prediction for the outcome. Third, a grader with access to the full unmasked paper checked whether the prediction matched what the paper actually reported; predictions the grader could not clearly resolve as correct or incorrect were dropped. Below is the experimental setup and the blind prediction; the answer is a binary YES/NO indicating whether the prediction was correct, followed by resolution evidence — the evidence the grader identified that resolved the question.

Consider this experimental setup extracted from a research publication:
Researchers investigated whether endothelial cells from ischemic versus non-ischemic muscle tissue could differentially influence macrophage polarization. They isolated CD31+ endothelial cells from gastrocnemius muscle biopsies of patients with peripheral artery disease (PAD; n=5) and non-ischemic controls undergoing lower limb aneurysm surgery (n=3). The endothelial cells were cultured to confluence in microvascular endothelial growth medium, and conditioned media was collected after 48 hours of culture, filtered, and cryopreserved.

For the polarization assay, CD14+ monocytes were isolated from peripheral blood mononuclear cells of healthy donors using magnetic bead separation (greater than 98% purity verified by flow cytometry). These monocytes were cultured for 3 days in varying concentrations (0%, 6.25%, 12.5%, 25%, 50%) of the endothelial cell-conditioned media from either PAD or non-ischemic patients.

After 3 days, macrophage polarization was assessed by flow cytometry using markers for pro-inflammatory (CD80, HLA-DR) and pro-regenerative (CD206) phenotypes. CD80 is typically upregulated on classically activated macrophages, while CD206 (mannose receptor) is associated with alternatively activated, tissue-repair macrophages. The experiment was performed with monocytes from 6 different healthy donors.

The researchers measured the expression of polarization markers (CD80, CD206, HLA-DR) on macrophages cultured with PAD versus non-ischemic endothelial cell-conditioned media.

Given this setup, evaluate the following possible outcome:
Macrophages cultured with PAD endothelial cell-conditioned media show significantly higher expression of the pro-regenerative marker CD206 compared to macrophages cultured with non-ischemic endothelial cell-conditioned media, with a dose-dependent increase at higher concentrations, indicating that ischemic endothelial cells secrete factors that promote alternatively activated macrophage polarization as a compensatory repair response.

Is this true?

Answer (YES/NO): NO